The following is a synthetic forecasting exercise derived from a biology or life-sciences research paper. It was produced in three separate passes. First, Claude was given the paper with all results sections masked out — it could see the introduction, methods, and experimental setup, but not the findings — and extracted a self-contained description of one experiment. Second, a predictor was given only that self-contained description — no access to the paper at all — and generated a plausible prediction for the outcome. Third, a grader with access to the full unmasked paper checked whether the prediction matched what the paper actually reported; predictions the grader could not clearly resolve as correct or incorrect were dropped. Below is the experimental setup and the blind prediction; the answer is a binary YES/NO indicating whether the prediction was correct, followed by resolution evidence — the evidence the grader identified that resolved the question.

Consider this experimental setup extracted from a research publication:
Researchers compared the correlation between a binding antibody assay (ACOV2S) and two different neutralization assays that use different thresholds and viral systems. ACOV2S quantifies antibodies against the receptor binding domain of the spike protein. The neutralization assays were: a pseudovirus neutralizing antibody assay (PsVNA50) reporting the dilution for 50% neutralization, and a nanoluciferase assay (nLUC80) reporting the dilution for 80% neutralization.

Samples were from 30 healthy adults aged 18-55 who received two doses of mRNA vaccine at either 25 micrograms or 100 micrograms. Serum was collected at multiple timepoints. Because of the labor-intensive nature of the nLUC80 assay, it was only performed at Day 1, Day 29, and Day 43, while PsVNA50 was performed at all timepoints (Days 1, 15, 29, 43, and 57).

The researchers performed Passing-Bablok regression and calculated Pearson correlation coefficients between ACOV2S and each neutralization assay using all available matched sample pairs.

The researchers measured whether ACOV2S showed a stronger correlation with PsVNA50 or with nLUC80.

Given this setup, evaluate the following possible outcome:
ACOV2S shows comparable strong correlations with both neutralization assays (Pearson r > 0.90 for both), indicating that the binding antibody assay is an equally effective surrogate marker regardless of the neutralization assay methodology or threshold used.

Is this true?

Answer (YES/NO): NO